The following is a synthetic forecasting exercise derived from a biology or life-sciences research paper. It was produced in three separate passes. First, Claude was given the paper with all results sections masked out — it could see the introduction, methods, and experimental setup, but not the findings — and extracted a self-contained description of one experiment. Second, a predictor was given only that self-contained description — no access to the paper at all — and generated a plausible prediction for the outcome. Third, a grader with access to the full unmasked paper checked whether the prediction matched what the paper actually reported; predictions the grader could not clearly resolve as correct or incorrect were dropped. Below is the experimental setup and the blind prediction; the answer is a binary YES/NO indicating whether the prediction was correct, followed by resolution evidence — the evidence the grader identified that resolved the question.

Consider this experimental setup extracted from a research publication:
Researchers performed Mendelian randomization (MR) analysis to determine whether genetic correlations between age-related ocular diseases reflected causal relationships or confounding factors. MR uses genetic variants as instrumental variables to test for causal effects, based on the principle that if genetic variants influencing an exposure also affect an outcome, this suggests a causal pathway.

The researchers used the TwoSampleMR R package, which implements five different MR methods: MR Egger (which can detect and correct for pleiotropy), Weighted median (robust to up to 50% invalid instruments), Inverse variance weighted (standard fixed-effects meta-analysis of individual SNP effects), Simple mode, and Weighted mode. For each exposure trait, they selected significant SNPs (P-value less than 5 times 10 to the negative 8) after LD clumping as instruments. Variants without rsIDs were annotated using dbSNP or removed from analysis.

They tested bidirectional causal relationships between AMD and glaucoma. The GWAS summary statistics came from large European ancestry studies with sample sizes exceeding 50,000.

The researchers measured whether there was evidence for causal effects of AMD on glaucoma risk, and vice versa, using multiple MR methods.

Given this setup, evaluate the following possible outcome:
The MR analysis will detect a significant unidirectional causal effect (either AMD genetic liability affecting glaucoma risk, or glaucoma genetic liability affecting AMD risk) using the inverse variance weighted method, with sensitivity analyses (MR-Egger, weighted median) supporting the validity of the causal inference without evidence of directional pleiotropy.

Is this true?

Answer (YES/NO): NO